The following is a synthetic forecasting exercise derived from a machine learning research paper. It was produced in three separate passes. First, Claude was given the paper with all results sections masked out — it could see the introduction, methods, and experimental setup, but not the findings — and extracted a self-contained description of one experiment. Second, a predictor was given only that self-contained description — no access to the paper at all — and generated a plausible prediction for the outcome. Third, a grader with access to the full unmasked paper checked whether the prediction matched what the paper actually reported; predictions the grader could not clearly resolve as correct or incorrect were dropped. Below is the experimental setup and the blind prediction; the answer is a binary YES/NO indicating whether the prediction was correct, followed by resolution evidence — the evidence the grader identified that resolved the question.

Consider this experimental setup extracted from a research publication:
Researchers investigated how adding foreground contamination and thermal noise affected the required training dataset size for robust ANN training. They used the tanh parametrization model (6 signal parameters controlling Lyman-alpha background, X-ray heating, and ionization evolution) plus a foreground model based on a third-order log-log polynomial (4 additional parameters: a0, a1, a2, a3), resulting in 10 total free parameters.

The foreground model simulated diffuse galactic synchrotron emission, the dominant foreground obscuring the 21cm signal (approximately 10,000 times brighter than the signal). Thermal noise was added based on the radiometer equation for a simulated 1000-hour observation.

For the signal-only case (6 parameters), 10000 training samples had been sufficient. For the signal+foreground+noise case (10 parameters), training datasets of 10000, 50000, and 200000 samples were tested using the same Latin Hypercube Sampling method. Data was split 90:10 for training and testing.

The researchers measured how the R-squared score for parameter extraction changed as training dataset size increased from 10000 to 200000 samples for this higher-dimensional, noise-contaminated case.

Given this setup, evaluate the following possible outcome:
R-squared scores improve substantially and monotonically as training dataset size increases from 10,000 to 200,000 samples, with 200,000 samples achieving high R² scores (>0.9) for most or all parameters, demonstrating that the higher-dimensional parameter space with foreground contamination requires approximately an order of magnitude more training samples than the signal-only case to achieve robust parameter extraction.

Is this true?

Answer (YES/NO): YES